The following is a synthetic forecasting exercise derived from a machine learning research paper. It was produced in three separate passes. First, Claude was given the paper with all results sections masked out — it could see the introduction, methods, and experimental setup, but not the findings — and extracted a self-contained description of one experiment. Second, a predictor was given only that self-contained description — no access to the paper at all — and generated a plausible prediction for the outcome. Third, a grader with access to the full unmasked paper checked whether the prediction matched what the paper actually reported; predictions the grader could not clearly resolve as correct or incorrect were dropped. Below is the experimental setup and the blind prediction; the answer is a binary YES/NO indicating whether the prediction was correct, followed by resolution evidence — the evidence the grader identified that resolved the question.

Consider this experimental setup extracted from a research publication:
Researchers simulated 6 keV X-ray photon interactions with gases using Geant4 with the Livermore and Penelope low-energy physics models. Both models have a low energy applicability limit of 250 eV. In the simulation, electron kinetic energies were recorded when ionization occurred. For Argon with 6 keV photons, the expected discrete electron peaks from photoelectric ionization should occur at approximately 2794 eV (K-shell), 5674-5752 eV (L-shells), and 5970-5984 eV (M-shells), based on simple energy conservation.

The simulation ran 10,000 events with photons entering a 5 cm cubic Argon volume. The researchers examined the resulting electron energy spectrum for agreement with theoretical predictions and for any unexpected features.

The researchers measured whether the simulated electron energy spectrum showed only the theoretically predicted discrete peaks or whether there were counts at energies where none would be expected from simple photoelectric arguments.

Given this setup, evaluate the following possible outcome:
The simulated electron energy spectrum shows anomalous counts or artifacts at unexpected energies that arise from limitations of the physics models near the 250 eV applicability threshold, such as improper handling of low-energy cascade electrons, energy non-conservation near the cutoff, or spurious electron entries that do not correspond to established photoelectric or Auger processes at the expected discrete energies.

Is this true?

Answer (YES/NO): NO